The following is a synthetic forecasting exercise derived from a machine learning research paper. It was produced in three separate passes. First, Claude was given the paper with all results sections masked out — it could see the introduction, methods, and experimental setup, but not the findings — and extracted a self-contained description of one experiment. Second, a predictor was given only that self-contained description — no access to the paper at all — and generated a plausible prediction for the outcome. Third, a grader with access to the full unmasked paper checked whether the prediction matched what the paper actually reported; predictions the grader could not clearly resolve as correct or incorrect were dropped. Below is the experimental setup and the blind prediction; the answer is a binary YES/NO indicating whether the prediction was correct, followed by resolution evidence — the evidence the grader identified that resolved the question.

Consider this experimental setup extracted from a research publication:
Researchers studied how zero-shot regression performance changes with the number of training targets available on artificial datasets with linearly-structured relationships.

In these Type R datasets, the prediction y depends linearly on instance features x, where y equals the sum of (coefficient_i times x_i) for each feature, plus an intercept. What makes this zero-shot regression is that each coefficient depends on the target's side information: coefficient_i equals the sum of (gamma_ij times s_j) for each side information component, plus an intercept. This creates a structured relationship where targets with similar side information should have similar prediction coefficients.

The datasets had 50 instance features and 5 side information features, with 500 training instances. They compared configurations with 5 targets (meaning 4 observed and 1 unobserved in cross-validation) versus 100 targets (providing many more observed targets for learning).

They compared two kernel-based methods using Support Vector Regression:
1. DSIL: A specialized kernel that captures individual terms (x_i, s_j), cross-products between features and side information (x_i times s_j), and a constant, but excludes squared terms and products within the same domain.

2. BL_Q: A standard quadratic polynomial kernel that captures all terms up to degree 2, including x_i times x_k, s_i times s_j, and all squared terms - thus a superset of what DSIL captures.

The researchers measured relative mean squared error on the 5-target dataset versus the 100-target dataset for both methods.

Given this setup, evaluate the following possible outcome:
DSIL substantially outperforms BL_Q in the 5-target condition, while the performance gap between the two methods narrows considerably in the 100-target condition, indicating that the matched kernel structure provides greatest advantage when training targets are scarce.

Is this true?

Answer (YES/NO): NO